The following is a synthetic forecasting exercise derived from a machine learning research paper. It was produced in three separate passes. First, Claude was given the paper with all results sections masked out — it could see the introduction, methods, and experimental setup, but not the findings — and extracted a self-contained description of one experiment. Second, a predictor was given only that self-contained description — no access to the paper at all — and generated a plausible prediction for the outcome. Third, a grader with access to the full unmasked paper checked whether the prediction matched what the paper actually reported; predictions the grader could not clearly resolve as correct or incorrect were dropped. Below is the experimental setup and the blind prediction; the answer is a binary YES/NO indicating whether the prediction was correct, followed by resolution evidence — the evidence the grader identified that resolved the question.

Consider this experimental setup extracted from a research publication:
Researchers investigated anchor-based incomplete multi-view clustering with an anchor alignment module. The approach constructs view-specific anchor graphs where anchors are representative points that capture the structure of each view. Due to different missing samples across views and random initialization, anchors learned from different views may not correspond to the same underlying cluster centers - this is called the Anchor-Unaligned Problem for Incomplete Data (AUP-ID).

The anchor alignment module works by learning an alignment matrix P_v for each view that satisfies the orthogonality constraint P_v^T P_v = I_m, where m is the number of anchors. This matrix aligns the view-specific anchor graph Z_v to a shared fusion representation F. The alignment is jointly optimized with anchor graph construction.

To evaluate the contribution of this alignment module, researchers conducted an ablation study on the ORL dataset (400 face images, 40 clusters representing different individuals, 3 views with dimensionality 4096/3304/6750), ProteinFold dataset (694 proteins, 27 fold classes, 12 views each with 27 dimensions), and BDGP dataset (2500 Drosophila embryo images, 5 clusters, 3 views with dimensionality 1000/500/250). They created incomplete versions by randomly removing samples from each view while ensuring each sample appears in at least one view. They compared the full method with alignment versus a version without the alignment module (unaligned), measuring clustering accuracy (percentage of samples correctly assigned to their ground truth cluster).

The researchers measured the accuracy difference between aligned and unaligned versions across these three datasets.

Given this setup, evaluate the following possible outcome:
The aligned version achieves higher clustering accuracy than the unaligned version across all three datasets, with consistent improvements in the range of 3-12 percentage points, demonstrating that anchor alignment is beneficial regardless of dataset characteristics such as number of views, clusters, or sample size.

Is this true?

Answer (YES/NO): NO